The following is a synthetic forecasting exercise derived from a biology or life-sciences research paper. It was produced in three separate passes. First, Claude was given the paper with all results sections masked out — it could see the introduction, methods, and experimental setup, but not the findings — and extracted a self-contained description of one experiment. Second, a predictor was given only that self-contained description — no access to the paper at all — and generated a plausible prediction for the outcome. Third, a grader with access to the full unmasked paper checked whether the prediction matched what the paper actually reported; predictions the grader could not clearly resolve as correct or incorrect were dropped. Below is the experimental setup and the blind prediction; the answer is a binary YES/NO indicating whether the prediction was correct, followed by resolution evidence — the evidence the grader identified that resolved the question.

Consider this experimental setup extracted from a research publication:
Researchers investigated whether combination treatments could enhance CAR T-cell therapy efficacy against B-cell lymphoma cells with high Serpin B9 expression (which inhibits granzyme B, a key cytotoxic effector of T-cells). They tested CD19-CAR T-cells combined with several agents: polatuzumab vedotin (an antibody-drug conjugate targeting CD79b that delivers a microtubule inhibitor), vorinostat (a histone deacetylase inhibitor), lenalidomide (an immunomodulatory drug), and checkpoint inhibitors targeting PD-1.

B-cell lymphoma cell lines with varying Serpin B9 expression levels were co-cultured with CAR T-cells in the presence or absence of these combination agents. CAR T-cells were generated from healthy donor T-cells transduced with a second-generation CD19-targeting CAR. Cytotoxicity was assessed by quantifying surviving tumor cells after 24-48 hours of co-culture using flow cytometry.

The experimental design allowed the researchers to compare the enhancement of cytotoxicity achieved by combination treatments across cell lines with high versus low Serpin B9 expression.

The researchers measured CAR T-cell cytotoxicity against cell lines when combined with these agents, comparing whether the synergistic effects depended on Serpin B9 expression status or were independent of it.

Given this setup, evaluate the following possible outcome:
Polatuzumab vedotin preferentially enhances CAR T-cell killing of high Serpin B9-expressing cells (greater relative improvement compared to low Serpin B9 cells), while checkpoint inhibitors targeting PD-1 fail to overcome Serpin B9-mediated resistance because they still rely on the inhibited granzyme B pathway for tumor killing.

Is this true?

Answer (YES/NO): NO